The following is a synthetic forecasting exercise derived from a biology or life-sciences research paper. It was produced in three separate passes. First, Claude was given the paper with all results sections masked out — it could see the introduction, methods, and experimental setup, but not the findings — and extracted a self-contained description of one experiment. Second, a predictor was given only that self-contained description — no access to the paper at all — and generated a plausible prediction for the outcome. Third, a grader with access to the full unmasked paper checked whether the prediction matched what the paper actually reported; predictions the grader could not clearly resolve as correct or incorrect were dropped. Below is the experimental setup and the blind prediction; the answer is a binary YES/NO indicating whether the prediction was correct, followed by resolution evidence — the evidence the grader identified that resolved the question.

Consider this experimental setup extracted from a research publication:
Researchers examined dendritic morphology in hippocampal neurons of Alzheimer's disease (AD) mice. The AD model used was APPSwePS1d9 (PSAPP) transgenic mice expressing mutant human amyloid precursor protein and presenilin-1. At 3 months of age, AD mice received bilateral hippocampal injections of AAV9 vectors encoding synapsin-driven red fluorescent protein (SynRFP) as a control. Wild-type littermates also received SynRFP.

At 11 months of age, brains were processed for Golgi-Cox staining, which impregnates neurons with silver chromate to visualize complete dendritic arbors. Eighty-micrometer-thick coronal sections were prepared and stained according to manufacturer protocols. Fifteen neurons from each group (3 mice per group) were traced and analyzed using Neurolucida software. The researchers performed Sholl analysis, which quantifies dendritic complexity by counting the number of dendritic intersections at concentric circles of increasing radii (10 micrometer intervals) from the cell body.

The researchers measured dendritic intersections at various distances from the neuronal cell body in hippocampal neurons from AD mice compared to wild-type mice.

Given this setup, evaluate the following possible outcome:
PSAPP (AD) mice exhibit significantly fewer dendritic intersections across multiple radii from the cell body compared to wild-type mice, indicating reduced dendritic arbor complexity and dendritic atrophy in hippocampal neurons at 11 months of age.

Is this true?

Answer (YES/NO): YES